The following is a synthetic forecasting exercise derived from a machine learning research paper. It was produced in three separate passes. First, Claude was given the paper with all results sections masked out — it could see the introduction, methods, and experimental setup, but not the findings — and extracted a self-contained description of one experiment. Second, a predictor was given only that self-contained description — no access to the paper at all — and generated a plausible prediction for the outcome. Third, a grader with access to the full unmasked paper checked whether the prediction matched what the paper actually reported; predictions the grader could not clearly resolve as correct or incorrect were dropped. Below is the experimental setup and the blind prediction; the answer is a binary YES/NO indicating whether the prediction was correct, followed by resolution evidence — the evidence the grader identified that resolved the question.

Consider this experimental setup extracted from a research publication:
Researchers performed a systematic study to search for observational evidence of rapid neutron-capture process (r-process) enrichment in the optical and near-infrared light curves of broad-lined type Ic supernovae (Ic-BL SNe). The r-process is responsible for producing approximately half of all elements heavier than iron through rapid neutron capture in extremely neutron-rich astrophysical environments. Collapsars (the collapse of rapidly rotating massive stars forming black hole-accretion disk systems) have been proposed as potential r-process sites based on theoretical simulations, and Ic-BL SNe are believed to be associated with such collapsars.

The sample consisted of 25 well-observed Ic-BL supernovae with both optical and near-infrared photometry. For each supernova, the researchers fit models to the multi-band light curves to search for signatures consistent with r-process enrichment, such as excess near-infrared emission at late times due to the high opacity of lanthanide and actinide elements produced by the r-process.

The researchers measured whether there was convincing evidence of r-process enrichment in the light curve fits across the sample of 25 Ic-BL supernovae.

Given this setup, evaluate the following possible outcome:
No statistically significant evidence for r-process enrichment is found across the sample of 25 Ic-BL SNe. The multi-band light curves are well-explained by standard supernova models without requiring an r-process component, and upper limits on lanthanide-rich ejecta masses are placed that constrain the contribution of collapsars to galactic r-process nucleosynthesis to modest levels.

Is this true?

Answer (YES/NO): YES